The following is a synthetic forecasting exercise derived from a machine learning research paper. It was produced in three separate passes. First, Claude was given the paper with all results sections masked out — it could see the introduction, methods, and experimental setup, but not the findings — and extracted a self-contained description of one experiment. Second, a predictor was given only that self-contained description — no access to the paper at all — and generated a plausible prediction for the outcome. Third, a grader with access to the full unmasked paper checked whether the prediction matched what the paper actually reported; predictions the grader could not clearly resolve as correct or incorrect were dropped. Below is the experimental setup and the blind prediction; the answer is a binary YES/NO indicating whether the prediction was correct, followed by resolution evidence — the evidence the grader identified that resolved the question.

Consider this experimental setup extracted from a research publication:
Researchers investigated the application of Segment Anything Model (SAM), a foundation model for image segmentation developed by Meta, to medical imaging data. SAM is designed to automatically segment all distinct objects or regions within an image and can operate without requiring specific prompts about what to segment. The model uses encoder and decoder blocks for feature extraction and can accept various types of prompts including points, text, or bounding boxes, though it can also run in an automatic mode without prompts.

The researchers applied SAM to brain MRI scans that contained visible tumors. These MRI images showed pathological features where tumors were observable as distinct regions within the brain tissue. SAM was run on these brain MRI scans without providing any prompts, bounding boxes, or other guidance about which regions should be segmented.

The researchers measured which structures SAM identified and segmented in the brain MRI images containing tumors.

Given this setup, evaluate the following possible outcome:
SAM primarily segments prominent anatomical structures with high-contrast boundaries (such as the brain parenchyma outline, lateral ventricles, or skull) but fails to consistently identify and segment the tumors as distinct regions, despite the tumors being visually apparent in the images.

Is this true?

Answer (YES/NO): YES